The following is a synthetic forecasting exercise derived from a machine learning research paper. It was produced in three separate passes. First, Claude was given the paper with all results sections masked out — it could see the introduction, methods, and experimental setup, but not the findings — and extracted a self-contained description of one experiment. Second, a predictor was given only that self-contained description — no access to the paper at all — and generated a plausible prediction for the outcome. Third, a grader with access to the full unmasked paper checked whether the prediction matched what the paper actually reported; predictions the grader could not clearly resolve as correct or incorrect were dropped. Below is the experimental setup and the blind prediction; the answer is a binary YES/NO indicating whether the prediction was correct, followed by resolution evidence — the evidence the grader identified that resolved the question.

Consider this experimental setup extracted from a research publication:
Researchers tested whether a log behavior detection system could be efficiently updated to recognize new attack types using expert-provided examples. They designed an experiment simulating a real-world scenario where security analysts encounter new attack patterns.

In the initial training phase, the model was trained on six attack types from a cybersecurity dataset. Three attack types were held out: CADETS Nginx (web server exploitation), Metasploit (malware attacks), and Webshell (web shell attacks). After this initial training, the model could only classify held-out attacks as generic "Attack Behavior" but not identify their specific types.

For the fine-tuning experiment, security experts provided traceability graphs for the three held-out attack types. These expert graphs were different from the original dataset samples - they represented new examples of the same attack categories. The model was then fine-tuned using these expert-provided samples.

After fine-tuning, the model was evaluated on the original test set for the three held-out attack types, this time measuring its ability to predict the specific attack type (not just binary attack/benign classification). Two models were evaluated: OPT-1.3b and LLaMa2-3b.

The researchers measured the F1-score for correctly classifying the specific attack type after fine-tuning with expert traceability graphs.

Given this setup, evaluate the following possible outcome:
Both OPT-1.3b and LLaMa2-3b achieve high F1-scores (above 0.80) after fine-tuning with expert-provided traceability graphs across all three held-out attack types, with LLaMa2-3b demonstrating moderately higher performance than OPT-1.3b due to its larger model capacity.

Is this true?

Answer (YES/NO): YES